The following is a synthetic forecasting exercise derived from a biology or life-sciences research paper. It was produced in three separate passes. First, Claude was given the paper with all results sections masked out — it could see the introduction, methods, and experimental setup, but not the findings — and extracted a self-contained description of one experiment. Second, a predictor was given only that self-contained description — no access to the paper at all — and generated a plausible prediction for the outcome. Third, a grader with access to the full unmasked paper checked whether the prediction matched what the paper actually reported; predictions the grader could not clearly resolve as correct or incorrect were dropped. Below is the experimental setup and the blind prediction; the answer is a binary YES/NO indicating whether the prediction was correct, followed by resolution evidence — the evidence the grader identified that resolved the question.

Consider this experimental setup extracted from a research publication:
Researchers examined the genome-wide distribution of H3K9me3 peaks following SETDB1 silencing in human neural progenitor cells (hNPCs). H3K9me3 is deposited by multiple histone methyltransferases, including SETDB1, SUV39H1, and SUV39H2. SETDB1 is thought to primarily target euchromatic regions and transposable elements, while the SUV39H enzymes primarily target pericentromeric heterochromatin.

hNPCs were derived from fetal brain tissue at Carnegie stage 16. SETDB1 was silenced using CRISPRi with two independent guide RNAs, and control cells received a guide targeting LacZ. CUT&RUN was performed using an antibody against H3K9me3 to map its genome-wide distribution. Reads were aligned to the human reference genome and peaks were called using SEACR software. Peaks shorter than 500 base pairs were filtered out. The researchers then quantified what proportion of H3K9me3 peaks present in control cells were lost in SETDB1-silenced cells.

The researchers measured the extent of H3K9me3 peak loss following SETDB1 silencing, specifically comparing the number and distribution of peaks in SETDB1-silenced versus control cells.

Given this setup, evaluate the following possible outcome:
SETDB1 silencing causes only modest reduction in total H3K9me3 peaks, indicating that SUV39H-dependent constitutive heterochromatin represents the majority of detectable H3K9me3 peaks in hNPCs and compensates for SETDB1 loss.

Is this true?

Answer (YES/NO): NO